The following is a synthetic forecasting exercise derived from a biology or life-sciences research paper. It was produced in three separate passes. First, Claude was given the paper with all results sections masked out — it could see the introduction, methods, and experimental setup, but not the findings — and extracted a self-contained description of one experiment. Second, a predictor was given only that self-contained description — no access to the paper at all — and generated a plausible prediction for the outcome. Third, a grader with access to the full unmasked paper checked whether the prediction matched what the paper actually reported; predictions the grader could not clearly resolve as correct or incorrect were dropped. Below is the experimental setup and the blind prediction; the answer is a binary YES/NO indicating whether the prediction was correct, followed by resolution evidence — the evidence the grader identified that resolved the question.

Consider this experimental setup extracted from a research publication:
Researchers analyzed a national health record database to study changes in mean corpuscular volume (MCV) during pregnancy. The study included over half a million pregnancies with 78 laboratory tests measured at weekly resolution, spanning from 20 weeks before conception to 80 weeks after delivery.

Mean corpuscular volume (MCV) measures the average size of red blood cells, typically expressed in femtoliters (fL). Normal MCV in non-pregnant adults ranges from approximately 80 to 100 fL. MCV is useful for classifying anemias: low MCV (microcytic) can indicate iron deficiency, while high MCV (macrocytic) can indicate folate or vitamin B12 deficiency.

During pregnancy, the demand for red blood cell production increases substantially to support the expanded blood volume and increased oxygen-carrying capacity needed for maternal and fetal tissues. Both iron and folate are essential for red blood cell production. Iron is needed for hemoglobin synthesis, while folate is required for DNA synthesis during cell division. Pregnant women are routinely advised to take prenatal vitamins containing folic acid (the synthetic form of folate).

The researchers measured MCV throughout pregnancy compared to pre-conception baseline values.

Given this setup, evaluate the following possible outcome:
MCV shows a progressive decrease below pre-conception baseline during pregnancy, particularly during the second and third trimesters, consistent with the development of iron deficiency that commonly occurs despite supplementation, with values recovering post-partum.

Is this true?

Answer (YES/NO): NO